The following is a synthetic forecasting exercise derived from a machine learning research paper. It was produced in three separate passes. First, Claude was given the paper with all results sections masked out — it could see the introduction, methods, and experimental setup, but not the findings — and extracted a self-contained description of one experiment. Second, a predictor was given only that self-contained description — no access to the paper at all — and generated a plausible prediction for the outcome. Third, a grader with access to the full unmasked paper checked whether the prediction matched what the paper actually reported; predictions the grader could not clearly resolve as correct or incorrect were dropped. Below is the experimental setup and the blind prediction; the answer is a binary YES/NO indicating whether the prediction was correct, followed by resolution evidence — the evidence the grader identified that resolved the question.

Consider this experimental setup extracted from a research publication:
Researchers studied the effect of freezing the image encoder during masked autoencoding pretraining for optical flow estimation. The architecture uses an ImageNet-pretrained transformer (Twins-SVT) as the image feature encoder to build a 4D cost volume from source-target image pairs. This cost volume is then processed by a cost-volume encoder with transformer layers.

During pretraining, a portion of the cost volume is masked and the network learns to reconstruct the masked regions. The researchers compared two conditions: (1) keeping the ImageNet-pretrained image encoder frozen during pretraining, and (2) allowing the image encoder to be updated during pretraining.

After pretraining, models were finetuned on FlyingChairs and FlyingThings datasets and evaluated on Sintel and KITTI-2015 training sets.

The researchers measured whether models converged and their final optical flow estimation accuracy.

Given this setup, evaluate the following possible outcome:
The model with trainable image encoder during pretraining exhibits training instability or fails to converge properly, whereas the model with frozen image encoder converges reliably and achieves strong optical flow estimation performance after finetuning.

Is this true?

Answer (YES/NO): YES